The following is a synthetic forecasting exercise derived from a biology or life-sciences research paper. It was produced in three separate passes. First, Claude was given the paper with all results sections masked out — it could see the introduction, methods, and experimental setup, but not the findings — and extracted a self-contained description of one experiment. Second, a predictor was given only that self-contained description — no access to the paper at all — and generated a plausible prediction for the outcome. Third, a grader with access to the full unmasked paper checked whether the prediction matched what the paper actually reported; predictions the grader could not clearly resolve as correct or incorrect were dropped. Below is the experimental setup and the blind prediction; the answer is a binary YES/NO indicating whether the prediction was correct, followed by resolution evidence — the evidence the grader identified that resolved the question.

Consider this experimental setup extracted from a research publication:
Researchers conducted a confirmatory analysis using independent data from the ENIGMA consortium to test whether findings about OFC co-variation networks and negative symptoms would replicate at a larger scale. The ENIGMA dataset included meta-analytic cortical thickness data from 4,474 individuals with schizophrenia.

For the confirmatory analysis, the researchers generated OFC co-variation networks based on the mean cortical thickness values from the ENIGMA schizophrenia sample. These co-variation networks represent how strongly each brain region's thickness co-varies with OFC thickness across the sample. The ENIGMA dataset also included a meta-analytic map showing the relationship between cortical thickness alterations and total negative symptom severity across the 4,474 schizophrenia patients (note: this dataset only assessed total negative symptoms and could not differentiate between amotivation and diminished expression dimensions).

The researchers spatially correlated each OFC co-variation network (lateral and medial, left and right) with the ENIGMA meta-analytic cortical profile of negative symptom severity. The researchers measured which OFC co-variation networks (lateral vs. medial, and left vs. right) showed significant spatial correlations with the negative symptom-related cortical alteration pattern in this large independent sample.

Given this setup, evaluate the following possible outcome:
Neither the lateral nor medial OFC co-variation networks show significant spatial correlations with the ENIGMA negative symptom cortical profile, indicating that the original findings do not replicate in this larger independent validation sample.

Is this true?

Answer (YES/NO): NO